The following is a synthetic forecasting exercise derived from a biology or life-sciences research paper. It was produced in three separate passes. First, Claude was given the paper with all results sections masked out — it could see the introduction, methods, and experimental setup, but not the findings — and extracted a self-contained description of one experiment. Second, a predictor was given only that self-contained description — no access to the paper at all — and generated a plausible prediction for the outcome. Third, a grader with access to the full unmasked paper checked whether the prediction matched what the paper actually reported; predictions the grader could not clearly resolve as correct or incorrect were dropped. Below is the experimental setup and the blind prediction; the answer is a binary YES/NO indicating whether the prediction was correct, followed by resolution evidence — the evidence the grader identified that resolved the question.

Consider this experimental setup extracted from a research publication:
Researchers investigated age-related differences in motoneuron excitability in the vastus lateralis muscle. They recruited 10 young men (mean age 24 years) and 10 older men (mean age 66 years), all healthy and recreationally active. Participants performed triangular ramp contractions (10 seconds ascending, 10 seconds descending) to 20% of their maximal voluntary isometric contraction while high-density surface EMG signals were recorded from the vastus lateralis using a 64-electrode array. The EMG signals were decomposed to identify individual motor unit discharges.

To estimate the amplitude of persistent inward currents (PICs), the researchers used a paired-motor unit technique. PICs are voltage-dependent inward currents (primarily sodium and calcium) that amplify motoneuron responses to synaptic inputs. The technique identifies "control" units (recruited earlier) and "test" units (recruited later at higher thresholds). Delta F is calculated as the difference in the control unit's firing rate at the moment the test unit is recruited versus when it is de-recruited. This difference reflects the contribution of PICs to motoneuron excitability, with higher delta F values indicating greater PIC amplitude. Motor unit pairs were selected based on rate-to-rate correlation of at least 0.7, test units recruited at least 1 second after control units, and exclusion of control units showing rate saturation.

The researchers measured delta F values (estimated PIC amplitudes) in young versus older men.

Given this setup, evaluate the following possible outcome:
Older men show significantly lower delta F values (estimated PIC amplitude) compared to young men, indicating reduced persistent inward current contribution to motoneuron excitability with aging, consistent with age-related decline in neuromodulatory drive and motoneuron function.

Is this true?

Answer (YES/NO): YES